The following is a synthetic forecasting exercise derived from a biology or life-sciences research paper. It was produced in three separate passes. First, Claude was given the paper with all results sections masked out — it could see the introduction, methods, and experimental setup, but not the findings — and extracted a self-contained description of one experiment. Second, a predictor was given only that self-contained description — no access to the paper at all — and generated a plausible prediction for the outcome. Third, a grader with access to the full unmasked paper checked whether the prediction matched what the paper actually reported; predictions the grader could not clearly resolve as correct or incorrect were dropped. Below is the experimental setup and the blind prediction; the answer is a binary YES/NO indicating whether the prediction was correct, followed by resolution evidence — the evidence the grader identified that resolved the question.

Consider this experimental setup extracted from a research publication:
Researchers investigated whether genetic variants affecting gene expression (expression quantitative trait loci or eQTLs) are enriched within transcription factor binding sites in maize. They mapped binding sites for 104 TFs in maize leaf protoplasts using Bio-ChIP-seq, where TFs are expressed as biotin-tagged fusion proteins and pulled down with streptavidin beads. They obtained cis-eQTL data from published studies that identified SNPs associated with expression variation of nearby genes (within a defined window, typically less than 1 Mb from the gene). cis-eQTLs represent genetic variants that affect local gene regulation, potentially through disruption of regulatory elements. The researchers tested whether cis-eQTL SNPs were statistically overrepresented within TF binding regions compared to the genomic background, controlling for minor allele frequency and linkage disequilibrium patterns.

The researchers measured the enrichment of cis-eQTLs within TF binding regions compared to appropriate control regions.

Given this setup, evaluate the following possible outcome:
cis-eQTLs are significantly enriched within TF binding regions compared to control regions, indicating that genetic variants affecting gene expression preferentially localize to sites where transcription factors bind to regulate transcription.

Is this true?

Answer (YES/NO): YES